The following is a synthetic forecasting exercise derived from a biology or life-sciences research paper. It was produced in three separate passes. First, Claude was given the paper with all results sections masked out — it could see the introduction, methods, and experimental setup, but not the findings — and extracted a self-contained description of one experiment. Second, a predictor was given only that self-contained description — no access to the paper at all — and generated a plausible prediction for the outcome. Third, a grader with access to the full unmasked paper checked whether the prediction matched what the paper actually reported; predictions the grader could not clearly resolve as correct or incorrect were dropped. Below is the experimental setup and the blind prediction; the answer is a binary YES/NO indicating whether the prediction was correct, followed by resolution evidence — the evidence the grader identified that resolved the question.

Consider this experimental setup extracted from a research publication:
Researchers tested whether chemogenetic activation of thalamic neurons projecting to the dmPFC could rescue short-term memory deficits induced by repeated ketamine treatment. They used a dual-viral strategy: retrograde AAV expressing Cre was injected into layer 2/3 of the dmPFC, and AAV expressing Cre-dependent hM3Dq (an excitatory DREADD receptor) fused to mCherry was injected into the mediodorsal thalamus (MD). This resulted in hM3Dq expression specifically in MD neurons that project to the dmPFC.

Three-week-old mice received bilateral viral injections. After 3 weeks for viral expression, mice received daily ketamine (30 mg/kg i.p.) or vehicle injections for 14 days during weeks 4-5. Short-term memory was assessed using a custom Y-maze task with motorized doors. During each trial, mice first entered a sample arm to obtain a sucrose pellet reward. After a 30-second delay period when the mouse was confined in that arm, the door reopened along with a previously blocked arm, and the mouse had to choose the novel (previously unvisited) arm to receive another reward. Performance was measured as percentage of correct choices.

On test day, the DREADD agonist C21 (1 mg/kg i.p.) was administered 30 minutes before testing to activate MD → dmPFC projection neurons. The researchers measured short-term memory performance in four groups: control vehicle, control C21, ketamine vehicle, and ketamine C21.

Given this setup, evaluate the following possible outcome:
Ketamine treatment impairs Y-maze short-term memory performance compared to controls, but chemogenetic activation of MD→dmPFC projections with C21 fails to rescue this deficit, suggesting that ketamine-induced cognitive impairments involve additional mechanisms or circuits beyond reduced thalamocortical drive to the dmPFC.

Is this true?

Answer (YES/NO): NO